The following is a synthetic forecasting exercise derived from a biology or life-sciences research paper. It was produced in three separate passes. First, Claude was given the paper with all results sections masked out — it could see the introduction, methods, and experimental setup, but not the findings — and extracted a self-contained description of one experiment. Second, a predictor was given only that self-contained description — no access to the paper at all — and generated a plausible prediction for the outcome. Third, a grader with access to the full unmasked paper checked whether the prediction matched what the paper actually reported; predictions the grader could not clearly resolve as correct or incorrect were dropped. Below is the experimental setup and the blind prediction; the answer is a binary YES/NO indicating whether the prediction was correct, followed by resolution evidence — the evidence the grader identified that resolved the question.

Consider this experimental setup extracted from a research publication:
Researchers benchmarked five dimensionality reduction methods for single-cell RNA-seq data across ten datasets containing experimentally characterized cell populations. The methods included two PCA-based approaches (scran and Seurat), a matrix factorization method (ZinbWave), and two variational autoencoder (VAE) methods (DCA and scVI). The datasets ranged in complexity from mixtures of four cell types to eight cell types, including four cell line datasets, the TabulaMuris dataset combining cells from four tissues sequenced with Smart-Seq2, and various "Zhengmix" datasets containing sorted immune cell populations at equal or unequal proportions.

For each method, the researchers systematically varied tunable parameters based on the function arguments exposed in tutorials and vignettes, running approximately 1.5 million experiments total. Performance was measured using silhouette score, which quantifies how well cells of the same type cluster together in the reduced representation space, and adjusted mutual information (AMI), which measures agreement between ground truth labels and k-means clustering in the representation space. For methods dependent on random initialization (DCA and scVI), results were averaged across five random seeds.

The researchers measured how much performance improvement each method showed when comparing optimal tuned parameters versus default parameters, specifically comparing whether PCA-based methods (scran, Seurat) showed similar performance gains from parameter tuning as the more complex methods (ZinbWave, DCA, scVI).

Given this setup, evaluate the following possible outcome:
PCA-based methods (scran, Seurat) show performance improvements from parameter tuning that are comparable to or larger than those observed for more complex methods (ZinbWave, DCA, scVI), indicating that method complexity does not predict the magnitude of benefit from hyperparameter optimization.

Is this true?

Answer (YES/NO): NO